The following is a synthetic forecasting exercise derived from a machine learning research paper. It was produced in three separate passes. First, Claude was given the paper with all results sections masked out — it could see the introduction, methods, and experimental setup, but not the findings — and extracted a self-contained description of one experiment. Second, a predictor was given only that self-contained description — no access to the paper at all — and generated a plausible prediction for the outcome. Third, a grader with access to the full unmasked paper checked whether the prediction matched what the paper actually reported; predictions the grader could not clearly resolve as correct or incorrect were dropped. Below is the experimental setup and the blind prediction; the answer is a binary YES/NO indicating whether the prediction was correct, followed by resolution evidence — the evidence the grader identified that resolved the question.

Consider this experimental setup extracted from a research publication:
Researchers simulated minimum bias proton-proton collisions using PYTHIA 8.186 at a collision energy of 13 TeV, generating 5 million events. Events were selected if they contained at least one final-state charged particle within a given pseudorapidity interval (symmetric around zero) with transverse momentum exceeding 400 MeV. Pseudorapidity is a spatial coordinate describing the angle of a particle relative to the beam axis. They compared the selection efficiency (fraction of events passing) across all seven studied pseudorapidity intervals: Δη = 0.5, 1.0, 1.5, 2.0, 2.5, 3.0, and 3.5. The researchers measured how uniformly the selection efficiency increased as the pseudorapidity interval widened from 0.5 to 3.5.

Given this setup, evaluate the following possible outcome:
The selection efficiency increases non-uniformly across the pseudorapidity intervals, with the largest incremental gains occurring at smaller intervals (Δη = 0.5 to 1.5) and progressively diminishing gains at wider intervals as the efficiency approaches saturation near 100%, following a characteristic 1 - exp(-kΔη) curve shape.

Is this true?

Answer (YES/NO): NO